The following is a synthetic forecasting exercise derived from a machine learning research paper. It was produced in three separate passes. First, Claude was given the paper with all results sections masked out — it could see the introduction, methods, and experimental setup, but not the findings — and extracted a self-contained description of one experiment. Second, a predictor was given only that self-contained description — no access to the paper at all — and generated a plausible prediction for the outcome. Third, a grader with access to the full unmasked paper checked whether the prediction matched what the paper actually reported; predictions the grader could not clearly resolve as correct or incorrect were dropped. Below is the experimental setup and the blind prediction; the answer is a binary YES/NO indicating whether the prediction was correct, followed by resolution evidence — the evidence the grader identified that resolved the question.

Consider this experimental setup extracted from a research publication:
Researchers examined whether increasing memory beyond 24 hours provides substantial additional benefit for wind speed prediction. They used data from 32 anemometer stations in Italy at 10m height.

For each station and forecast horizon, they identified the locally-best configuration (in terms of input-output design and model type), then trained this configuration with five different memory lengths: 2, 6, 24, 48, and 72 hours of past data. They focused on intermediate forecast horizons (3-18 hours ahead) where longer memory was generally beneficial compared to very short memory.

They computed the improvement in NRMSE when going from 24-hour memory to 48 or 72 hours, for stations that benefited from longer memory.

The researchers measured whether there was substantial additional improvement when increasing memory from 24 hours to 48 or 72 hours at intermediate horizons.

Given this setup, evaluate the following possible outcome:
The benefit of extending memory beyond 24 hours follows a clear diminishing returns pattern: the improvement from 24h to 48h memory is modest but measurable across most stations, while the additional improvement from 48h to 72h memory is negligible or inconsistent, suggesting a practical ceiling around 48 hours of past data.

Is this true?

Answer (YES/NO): NO